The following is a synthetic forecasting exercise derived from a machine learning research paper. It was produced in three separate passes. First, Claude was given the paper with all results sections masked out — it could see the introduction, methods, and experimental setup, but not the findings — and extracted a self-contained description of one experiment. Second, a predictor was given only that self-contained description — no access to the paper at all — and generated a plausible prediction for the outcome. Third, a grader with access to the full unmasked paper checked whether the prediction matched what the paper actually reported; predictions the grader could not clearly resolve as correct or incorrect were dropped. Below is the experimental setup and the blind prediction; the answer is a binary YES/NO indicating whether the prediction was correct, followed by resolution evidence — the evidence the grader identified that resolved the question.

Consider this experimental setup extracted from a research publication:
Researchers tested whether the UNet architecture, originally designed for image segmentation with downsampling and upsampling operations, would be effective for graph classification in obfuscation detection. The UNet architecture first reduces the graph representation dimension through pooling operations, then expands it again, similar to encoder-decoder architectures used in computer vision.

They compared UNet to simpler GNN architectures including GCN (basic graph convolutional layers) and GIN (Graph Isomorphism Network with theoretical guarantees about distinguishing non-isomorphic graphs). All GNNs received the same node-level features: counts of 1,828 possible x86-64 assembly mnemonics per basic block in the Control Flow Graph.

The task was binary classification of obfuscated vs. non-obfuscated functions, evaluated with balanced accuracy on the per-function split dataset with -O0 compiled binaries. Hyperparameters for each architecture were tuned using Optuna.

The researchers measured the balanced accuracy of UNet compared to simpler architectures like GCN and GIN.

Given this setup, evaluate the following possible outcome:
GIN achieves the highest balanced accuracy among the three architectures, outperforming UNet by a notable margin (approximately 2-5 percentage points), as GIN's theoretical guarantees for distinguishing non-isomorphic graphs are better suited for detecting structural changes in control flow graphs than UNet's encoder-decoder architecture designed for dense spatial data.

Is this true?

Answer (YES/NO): NO